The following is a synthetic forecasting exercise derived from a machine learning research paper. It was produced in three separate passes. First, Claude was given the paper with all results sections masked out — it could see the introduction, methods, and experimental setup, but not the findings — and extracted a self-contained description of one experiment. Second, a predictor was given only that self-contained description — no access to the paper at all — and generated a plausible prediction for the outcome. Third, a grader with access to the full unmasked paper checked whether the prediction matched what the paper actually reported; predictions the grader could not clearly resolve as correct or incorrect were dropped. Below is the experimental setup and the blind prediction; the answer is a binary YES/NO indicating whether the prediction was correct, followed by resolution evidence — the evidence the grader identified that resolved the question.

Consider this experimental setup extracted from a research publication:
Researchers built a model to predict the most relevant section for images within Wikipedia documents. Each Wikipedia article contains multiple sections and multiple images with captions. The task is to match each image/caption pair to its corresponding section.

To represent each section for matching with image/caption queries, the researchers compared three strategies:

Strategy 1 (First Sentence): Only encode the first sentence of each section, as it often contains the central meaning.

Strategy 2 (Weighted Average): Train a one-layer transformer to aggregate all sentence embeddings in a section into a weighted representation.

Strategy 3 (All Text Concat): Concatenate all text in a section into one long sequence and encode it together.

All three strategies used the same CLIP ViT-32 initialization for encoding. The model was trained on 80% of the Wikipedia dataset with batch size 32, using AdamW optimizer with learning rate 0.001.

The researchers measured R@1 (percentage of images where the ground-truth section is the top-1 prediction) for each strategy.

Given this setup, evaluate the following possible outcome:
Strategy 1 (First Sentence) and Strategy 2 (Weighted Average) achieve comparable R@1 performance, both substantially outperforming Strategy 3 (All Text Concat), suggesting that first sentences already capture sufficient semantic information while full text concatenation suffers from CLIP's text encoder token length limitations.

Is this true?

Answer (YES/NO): NO